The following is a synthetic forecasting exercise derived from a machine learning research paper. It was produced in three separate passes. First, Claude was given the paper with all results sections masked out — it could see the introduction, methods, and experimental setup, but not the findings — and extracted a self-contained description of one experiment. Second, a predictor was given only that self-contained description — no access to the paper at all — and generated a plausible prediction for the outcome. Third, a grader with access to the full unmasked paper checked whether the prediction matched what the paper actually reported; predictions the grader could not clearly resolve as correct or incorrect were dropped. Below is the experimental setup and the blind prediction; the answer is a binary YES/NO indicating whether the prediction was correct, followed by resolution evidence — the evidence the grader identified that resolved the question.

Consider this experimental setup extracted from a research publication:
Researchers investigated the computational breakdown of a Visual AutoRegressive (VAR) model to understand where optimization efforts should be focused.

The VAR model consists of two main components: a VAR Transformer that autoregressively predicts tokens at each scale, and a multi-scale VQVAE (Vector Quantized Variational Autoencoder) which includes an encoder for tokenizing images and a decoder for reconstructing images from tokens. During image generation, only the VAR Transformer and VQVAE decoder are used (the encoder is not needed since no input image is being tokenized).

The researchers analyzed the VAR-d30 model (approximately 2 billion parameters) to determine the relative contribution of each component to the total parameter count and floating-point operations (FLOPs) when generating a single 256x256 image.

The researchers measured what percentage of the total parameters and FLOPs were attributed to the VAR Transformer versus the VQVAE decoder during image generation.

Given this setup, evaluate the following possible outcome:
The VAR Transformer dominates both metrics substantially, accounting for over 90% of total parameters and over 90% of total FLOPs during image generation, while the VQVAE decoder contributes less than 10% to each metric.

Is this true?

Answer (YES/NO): YES